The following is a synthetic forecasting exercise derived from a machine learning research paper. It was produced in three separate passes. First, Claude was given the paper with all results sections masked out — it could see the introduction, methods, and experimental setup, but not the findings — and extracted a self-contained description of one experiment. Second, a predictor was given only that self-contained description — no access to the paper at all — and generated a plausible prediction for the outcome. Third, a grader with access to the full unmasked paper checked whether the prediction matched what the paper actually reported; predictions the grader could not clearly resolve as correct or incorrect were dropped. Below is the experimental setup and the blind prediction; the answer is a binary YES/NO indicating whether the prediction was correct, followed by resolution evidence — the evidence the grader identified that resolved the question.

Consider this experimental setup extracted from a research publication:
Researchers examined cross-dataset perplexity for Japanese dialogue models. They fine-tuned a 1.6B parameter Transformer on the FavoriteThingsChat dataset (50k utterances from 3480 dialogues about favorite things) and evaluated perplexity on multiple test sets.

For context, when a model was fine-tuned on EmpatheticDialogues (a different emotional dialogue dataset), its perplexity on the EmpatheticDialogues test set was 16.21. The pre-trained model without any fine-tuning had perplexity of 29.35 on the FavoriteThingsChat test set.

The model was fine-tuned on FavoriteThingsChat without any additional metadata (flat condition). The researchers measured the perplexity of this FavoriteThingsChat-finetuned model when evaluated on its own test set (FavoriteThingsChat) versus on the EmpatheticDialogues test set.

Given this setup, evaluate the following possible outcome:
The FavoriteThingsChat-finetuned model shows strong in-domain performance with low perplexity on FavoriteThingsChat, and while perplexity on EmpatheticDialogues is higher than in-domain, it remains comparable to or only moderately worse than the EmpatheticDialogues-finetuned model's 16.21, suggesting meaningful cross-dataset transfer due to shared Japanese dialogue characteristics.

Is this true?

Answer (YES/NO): NO